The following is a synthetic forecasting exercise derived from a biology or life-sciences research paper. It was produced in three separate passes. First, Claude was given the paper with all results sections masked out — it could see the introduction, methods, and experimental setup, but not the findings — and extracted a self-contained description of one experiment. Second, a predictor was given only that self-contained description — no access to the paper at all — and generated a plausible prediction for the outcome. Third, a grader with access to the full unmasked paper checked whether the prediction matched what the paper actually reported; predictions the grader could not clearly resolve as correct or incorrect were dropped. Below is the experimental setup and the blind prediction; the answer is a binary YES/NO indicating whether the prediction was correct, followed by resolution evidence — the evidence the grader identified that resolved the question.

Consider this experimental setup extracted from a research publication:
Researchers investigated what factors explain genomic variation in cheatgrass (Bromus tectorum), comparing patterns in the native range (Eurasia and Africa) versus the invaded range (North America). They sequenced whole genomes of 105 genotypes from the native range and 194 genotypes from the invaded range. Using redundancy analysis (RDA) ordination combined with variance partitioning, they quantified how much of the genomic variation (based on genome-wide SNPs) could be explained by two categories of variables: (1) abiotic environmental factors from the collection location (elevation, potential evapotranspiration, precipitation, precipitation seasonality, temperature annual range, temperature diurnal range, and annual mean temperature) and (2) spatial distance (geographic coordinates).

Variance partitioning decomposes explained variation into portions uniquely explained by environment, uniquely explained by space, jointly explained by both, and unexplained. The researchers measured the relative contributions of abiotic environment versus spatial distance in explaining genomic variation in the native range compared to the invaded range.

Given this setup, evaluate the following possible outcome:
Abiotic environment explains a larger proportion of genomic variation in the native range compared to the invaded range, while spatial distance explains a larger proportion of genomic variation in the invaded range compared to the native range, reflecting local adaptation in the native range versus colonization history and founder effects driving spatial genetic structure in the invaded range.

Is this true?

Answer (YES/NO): NO